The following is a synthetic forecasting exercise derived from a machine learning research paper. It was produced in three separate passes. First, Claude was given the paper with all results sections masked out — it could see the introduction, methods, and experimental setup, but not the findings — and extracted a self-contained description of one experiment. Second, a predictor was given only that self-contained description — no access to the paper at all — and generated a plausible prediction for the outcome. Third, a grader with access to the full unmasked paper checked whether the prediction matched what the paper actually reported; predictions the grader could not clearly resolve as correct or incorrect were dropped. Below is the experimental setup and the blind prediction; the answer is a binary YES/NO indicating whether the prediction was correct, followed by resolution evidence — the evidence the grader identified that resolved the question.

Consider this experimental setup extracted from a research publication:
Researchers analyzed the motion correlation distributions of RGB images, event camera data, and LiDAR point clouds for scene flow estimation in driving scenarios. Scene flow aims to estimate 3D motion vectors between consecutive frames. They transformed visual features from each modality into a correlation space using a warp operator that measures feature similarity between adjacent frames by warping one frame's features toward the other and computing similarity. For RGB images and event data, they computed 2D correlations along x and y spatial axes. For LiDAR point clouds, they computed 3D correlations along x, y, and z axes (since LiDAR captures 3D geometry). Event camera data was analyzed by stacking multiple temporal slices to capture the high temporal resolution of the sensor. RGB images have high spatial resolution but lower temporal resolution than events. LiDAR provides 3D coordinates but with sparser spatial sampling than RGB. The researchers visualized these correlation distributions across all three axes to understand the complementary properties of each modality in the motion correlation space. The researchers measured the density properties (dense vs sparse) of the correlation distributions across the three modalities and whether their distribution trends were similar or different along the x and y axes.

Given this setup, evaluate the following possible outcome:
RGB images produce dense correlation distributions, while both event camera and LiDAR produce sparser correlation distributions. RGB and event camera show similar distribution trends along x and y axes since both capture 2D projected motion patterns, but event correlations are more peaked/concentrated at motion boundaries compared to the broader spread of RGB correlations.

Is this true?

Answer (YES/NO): NO